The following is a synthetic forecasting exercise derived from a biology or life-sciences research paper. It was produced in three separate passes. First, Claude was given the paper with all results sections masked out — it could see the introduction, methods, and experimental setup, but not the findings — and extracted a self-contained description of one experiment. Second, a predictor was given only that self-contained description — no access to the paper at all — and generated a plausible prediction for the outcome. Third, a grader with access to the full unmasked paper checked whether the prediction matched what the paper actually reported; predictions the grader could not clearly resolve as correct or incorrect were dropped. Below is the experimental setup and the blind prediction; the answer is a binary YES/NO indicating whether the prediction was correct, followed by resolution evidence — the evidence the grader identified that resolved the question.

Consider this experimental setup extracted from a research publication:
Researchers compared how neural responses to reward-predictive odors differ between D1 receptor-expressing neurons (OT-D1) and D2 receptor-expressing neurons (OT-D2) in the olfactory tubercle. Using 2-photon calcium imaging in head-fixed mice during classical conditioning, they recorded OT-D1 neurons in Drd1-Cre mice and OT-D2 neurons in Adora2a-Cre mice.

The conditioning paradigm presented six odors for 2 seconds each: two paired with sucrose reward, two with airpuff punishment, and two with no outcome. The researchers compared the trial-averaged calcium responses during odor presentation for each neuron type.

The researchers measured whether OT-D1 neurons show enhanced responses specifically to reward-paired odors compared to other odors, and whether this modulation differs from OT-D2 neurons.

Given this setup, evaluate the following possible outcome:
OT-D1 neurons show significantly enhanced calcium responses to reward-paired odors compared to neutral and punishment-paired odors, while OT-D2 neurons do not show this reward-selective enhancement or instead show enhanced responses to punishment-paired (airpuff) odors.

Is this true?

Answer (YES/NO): YES